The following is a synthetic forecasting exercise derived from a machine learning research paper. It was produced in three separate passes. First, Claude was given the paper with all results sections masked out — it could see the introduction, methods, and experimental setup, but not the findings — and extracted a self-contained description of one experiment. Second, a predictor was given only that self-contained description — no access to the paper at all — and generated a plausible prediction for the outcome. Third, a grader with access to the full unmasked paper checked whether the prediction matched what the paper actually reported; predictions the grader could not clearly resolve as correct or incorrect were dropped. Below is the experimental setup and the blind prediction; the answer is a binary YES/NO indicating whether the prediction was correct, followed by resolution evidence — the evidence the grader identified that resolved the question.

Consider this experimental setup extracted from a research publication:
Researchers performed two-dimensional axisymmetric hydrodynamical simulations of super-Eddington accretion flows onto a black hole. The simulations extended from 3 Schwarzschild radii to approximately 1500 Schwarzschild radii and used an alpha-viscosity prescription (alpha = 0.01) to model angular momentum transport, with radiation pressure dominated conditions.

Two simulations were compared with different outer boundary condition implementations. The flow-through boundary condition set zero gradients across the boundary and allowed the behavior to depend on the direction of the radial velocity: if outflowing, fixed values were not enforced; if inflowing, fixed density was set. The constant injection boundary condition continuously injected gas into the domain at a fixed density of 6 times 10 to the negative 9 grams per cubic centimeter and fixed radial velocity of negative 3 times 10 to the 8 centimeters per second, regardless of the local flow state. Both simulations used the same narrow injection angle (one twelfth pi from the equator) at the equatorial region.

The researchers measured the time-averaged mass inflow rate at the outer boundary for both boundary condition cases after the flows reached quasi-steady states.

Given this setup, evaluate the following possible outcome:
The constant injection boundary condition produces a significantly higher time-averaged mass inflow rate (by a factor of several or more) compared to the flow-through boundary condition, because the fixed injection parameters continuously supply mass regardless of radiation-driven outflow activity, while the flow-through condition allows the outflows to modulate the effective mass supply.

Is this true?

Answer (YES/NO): YES